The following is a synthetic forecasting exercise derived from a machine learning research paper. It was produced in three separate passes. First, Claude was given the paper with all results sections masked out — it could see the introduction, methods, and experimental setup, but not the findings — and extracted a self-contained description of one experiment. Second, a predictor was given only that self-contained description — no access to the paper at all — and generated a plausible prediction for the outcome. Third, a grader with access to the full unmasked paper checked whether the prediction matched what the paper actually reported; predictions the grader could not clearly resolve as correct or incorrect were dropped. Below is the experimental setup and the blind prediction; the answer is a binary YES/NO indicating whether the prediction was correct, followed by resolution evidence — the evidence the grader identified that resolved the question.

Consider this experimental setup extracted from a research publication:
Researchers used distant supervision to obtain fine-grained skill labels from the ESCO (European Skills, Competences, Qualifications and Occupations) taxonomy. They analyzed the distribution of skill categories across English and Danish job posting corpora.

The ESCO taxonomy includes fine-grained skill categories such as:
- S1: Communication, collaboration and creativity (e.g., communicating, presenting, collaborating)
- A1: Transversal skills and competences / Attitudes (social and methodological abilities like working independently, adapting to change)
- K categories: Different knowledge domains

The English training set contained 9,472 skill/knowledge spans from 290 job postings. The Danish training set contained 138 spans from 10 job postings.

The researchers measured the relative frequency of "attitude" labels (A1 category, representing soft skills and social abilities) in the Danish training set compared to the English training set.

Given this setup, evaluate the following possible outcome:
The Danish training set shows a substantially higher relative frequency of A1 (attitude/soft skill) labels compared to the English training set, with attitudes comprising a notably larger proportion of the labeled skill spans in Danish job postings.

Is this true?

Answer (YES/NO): YES